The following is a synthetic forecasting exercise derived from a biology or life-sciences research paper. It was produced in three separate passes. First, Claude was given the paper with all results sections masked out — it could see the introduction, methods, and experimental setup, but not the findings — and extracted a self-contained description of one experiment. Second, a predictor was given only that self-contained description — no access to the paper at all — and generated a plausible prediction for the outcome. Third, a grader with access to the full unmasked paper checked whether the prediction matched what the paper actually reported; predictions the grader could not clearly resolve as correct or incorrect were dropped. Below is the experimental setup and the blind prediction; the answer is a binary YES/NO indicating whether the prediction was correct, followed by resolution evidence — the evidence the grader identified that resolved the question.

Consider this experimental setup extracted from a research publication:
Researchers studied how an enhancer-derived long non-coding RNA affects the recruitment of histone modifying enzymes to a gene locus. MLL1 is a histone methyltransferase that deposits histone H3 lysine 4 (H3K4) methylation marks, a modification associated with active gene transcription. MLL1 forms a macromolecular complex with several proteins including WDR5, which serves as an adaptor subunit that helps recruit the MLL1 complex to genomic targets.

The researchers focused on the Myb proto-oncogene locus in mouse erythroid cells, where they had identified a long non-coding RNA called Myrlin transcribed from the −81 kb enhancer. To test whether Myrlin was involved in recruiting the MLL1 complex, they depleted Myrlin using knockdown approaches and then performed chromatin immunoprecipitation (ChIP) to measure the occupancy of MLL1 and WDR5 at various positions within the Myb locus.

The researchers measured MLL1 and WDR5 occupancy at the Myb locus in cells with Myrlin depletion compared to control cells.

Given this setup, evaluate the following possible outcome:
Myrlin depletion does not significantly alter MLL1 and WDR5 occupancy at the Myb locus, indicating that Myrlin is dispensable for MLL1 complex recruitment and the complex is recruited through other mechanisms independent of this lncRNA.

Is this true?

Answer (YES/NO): NO